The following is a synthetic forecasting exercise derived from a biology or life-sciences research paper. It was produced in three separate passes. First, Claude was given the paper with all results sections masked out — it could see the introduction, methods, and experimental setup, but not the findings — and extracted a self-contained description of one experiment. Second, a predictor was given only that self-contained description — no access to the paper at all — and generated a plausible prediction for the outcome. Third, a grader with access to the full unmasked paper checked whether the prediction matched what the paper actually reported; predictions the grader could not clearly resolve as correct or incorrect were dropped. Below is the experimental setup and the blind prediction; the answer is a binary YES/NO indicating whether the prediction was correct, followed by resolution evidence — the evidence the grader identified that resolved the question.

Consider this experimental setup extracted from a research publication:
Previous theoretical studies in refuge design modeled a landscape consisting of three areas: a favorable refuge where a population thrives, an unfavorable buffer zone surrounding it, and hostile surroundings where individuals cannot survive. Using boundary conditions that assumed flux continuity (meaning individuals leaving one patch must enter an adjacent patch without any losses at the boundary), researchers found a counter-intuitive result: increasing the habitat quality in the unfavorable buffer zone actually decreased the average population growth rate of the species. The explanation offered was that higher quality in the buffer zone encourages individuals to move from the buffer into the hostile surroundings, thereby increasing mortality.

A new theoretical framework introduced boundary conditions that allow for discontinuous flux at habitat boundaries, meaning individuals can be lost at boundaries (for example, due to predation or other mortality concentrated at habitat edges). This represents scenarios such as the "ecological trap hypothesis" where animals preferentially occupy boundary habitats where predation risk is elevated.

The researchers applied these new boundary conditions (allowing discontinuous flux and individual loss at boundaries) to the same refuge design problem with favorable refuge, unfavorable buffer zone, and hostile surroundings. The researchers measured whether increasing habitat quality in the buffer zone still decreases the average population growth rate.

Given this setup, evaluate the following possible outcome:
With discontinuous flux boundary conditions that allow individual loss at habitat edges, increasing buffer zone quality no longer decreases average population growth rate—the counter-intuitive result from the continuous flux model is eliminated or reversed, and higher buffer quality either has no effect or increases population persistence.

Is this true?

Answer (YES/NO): YES